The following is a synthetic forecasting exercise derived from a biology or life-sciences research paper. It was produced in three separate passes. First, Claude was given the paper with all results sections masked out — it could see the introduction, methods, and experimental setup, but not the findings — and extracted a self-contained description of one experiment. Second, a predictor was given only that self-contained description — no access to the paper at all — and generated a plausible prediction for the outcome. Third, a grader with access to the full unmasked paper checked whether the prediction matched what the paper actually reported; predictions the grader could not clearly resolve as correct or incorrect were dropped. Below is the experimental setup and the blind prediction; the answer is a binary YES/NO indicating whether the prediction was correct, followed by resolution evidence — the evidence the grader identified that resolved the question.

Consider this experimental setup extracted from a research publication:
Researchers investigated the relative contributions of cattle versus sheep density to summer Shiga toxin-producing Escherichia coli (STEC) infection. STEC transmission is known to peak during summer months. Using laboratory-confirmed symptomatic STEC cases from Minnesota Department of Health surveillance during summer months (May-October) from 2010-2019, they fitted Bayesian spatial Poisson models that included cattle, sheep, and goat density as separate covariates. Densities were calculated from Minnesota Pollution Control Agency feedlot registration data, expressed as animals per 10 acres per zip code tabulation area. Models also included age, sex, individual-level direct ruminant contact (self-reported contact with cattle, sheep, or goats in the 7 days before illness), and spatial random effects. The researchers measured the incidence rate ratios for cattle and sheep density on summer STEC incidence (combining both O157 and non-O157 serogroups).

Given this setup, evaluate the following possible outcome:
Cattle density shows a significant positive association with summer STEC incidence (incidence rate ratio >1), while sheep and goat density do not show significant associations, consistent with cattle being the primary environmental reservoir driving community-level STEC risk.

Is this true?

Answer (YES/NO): NO